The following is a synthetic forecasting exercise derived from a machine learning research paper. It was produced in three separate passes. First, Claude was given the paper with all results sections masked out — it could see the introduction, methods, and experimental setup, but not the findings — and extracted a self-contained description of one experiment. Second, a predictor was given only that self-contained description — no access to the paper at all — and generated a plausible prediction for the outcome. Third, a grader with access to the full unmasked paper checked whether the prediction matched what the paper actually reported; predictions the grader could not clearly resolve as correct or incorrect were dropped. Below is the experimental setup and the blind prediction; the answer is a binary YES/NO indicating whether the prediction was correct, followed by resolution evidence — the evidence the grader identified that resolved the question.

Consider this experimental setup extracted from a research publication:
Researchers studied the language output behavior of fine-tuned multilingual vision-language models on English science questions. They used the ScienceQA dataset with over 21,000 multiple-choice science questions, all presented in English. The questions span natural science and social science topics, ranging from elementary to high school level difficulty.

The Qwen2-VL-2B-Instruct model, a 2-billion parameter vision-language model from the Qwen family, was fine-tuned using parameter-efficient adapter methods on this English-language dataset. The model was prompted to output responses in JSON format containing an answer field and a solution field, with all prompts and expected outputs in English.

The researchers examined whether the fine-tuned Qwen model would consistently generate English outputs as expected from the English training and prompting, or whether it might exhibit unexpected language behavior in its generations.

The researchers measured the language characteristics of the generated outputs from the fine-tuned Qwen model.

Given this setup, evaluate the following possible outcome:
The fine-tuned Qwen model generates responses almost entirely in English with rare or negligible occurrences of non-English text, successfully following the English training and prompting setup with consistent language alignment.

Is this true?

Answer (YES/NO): NO